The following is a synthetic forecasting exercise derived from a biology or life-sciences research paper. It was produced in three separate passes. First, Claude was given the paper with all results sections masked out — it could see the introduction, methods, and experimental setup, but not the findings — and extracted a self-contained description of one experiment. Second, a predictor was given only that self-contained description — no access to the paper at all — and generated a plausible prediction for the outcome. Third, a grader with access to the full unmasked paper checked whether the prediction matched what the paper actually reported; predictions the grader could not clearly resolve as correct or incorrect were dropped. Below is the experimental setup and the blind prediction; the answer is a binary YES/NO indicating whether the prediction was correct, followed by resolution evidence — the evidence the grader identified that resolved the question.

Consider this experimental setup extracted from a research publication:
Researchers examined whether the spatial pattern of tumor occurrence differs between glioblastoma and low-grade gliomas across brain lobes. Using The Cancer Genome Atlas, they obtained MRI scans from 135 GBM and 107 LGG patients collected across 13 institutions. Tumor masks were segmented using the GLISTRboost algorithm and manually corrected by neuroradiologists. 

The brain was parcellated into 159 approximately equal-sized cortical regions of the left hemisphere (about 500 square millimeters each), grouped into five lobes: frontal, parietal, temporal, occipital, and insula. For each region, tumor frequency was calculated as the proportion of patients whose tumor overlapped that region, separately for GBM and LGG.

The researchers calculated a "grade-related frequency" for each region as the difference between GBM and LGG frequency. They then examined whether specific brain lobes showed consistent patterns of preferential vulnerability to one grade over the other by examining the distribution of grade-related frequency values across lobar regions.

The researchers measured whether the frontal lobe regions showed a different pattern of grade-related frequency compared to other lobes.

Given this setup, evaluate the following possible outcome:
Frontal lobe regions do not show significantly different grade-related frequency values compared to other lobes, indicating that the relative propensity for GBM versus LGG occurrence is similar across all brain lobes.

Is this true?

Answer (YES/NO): NO